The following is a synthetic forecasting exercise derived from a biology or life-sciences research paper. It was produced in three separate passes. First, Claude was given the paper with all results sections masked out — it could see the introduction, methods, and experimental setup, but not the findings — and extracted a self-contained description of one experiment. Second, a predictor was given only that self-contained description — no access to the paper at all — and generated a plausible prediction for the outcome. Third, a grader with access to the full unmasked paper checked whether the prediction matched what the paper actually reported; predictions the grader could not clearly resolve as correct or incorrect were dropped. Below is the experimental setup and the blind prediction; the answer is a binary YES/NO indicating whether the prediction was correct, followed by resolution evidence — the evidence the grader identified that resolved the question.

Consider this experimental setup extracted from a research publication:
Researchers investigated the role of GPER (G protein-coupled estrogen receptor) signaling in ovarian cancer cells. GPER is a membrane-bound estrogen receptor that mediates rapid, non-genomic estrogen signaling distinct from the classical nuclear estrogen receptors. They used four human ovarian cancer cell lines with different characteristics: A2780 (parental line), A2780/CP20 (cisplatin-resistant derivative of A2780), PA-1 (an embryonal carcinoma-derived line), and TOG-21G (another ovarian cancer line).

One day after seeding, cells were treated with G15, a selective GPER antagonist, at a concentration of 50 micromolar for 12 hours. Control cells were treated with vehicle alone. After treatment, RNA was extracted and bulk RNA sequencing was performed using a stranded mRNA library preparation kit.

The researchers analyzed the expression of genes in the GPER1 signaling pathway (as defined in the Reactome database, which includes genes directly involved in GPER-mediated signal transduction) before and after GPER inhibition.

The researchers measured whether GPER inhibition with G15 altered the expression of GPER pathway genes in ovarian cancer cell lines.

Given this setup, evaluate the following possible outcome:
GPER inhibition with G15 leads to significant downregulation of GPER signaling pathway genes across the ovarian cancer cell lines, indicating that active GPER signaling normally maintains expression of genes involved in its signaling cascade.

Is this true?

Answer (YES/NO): NO